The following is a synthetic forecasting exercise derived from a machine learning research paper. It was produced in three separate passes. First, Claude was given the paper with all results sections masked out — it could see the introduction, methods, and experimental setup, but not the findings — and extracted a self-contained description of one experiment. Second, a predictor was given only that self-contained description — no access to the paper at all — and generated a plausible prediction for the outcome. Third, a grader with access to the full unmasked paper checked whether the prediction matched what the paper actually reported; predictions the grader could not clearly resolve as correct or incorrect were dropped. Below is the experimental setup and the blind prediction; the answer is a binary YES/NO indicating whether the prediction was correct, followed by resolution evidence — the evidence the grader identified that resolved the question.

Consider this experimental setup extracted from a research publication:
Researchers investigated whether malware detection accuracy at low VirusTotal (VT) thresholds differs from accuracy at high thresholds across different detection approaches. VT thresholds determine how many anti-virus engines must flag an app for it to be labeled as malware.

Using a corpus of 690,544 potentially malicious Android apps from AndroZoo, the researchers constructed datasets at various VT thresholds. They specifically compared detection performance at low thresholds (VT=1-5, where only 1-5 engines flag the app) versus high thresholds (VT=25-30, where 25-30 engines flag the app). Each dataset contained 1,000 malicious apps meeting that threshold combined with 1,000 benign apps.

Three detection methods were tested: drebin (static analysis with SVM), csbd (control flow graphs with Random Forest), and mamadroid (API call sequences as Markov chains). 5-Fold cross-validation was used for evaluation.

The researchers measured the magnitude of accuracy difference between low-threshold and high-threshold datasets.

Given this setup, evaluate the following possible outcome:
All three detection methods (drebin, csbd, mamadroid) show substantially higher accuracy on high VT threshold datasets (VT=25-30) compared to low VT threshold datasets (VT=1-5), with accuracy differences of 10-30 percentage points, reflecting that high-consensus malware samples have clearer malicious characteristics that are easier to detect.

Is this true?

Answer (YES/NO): YES